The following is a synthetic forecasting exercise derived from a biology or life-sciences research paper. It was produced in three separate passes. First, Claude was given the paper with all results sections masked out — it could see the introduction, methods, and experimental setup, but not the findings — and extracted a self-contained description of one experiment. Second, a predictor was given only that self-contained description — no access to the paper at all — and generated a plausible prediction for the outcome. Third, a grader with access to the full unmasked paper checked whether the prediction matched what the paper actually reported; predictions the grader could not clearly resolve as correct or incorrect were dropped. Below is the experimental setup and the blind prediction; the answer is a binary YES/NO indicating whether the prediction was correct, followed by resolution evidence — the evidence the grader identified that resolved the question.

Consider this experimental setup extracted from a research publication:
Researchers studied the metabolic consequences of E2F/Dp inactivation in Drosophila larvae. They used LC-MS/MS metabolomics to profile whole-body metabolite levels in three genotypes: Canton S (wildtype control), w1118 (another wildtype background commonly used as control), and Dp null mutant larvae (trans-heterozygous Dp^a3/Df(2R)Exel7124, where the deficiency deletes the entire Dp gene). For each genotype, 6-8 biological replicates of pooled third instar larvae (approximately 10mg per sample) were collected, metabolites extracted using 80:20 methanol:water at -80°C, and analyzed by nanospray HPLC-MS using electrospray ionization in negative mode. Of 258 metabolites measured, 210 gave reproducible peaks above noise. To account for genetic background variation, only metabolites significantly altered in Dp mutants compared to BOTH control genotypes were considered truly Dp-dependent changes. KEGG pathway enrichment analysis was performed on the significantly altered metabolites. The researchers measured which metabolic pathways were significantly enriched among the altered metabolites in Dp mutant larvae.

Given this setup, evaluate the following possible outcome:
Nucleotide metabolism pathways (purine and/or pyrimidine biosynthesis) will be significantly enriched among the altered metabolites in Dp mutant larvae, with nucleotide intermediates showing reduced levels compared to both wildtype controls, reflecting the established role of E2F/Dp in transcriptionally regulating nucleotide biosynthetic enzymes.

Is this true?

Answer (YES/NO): NO